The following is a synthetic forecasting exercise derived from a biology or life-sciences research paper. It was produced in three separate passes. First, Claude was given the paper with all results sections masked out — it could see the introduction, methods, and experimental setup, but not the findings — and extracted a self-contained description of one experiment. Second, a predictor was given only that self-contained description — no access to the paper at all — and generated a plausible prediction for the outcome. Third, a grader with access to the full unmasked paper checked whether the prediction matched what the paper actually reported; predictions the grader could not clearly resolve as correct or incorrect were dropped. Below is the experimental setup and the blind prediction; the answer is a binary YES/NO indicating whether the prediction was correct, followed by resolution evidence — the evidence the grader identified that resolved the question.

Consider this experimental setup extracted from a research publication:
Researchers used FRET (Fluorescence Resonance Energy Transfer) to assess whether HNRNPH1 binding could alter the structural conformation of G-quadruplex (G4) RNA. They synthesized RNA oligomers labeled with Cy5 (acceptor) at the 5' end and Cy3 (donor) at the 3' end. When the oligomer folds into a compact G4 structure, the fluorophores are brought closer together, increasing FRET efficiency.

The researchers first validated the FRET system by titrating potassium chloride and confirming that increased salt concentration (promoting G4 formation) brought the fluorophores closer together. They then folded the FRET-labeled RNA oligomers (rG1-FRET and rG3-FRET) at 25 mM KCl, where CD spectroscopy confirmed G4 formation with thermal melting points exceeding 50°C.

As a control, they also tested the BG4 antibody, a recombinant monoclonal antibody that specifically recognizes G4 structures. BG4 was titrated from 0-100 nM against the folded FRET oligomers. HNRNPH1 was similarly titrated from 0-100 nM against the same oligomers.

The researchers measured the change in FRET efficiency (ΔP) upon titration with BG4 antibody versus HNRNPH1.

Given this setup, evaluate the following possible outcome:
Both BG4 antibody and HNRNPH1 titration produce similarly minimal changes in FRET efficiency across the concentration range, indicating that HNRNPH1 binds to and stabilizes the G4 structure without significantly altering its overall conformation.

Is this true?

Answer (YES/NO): NO